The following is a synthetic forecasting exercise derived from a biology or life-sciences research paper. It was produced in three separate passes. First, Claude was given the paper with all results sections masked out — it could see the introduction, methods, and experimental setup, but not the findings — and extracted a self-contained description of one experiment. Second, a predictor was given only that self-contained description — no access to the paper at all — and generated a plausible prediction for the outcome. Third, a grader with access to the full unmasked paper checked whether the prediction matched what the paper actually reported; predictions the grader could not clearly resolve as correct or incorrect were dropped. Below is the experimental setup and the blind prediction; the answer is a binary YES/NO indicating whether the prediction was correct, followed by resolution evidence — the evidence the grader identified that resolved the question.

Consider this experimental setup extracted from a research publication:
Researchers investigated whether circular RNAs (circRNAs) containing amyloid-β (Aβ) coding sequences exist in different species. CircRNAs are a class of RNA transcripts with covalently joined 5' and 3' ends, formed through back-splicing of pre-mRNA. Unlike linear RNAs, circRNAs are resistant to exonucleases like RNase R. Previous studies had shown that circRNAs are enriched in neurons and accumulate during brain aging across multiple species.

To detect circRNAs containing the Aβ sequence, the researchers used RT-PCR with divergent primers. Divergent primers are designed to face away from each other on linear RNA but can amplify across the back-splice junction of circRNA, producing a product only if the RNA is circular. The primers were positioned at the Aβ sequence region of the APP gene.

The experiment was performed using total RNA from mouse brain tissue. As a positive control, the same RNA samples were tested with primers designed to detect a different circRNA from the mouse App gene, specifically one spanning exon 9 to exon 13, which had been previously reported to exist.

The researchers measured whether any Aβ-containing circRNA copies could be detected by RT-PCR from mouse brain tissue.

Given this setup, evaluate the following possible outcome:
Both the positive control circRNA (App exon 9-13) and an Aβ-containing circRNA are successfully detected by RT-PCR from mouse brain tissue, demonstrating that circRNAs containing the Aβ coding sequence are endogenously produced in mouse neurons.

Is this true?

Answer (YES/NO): NO